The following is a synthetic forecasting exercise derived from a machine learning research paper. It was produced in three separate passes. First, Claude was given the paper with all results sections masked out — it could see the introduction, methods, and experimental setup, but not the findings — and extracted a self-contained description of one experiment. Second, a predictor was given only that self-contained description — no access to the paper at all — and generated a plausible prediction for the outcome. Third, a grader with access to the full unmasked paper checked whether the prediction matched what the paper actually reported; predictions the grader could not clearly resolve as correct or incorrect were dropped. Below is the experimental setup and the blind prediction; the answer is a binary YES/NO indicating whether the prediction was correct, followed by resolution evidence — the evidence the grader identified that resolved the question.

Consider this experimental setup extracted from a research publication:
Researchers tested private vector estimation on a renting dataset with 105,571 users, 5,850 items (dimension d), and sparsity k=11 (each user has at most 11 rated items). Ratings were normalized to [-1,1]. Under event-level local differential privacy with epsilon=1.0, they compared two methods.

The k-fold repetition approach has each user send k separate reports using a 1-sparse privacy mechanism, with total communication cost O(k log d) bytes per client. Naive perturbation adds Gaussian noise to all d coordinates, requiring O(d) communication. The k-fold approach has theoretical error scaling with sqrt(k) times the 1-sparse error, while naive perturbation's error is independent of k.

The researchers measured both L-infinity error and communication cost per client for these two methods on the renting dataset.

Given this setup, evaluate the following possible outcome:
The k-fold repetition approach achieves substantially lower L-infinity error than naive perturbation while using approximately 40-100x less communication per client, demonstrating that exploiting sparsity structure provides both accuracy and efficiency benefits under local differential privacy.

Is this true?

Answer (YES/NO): NO